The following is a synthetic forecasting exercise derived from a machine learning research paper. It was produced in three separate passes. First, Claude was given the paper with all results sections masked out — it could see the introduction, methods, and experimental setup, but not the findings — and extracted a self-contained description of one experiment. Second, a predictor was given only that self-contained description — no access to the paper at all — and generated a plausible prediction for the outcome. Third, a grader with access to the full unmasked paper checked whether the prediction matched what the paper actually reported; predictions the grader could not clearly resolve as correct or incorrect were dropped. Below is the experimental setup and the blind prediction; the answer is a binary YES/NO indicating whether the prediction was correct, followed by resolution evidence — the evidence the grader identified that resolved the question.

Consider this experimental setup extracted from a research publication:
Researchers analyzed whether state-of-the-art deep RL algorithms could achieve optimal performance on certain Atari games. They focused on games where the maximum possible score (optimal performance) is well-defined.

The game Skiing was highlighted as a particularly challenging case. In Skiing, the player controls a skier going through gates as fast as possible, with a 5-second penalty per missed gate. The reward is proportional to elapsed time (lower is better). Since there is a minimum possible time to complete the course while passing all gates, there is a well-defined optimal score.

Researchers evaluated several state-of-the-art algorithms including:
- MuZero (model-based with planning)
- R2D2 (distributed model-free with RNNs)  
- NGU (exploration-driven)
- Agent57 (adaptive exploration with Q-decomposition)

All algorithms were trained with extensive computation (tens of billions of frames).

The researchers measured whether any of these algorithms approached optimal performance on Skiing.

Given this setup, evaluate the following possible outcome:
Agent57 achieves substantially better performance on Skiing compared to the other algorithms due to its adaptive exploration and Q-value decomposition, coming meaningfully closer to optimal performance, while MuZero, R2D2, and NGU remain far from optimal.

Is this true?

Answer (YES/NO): YES